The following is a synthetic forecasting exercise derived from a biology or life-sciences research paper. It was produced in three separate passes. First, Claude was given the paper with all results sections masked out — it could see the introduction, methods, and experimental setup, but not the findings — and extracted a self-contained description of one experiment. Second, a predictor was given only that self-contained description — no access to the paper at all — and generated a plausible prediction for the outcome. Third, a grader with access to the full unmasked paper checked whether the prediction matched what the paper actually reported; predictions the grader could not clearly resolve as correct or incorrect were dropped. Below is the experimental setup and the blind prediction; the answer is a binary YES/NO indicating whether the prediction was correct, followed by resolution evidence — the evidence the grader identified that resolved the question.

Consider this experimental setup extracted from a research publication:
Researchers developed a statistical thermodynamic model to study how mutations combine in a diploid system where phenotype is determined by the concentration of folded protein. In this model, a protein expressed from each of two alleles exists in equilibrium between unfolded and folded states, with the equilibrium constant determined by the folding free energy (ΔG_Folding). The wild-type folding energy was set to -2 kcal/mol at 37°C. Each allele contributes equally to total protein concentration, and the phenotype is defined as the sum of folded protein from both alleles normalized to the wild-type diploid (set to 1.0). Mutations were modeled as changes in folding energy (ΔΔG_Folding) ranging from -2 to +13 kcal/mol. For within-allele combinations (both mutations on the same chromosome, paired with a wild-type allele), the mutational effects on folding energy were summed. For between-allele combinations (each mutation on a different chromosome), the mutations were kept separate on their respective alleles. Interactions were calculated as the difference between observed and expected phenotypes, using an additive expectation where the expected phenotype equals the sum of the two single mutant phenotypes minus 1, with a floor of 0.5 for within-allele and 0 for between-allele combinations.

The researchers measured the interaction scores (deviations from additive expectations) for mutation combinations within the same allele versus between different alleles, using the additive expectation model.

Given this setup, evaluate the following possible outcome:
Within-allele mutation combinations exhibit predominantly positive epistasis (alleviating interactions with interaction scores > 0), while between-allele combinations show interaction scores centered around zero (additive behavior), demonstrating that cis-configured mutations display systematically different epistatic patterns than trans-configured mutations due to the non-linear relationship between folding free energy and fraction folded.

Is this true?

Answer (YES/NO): NO